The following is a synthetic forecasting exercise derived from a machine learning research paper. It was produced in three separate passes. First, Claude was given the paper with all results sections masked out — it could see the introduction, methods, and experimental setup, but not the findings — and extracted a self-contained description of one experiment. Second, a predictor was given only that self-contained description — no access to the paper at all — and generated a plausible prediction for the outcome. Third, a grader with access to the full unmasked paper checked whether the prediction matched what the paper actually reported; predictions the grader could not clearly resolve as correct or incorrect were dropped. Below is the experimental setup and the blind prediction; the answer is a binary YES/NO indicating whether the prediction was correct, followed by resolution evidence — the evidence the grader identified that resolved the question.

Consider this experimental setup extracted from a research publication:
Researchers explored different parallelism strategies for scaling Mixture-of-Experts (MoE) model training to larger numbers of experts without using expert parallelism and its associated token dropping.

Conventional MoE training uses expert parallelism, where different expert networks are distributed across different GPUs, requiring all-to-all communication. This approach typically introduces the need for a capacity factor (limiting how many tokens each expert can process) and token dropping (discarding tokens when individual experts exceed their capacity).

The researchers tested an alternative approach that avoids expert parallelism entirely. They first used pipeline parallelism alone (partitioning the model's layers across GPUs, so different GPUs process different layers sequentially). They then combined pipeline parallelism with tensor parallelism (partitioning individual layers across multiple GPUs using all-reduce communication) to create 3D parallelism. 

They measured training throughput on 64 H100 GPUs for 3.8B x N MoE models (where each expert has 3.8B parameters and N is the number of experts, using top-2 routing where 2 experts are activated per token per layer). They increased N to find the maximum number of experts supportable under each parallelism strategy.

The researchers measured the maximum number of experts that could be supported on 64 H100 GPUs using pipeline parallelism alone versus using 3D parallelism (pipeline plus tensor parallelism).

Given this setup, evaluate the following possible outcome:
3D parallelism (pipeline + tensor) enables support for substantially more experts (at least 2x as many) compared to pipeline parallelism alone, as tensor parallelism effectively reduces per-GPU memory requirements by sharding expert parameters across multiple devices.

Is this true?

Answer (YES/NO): NO